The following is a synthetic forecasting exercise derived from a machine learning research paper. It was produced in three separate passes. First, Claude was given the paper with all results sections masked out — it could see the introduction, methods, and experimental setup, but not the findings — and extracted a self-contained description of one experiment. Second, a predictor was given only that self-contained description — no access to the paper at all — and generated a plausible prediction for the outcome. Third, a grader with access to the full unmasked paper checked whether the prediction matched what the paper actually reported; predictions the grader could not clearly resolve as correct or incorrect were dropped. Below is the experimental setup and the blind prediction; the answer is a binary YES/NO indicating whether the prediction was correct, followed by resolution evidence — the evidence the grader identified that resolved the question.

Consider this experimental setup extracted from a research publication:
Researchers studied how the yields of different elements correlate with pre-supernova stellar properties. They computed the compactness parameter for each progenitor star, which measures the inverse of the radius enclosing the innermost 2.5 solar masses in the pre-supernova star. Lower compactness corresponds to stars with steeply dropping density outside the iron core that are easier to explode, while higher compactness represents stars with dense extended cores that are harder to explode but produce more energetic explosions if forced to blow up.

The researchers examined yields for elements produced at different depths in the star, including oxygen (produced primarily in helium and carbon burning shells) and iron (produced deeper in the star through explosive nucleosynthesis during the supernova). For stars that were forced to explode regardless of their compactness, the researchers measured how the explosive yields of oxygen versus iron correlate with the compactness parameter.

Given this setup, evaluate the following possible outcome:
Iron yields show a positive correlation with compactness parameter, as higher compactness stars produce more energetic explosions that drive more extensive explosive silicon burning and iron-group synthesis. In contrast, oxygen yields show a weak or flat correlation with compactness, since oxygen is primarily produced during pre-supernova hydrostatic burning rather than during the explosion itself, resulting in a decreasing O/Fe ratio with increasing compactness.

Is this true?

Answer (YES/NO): YES